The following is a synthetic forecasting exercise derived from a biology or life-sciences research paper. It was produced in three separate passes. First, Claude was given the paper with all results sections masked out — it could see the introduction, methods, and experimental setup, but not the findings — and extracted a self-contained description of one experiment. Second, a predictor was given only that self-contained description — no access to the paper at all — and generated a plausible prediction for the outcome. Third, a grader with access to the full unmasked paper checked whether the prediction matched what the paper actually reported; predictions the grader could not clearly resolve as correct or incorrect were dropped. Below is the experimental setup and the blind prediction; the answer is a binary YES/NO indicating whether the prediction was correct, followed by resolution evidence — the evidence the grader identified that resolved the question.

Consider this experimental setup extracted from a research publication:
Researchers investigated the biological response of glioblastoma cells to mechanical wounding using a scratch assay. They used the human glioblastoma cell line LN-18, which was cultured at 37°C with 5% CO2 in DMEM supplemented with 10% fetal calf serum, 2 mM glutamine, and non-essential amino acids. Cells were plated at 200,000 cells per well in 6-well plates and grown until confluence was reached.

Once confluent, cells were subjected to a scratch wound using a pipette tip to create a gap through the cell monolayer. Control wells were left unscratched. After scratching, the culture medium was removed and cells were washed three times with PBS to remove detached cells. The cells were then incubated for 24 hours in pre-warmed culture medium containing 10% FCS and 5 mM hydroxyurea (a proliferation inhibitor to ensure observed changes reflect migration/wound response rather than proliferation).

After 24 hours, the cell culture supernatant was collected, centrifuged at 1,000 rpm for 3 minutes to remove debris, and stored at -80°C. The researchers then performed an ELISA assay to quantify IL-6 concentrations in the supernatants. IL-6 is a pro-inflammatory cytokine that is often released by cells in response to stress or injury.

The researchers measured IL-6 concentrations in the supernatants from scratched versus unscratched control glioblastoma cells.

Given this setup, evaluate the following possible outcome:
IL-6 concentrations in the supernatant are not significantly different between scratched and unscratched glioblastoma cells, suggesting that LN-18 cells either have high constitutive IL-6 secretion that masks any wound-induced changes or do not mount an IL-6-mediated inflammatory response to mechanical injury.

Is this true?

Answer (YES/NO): NO